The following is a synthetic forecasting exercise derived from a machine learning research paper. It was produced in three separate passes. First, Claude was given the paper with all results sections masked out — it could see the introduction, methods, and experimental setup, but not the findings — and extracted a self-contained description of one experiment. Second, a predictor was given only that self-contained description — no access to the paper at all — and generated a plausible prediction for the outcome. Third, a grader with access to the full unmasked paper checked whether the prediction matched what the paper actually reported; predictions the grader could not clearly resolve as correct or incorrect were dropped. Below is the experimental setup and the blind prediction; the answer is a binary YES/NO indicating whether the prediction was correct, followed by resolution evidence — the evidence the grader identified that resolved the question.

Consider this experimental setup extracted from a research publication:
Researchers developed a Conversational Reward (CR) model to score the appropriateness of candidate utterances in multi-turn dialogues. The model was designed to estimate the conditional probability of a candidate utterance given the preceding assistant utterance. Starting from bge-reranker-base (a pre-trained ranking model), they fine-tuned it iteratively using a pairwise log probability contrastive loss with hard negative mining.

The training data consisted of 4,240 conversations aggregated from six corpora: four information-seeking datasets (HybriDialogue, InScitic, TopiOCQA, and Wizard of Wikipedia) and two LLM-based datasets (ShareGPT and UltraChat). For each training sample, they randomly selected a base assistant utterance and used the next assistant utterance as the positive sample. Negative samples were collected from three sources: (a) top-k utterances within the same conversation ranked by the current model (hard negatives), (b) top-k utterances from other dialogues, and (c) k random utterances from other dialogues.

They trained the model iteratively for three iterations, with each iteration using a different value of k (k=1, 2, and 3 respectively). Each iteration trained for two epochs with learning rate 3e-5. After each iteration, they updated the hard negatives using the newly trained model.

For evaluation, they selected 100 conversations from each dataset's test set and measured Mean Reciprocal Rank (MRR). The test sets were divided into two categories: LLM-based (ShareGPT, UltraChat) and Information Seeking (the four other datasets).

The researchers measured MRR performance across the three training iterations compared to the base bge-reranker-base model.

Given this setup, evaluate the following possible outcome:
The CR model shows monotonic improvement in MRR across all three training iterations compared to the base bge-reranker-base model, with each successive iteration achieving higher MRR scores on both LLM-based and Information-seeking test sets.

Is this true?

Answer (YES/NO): NO